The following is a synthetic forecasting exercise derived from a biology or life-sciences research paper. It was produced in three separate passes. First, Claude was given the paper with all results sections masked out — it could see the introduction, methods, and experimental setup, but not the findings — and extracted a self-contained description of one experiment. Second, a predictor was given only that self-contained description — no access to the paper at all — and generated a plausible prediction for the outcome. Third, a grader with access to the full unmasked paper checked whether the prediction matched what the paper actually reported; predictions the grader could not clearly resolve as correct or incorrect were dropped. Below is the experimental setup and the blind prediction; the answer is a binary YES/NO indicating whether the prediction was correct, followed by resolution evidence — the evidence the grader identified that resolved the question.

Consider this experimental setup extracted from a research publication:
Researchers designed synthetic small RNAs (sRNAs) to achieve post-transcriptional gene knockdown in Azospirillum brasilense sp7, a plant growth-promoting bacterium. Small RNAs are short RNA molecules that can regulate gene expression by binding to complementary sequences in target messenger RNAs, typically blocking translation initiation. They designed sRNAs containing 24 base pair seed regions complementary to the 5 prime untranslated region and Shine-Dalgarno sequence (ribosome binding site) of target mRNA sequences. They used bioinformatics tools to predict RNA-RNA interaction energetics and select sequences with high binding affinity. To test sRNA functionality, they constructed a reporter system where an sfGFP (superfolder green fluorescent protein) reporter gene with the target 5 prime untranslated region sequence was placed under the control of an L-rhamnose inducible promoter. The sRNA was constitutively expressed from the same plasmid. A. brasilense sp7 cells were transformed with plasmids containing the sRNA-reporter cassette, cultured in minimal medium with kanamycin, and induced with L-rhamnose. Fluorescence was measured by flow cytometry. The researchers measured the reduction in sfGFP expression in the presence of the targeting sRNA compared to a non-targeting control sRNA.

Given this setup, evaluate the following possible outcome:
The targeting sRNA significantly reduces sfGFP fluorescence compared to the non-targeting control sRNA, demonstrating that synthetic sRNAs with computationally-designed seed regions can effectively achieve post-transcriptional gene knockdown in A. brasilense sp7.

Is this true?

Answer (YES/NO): YES